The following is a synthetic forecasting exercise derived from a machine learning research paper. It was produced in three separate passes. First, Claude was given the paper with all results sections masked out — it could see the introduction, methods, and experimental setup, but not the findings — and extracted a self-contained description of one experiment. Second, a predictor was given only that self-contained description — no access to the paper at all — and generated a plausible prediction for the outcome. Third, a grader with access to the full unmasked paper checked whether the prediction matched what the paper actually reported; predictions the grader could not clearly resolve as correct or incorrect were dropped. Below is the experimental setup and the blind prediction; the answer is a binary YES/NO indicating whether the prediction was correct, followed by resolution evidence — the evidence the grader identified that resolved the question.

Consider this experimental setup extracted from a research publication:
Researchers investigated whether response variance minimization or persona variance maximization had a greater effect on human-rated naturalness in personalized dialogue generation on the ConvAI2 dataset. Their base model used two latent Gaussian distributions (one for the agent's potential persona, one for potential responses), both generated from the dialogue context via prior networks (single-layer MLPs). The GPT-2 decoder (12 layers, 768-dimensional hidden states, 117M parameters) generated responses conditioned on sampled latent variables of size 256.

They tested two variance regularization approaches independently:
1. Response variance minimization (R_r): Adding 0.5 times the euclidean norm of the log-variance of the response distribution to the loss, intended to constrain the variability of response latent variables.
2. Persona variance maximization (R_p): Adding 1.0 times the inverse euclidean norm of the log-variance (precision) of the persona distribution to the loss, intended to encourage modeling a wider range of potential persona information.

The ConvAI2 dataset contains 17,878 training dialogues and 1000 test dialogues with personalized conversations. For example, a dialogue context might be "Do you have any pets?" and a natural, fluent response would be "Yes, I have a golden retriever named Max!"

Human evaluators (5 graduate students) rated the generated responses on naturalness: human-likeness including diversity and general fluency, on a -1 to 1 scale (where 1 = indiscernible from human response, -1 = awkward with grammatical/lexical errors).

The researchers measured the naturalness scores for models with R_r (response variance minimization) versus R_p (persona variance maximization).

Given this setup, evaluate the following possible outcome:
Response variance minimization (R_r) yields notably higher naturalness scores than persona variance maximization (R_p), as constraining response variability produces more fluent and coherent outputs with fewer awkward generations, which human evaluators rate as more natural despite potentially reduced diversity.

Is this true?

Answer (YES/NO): YES